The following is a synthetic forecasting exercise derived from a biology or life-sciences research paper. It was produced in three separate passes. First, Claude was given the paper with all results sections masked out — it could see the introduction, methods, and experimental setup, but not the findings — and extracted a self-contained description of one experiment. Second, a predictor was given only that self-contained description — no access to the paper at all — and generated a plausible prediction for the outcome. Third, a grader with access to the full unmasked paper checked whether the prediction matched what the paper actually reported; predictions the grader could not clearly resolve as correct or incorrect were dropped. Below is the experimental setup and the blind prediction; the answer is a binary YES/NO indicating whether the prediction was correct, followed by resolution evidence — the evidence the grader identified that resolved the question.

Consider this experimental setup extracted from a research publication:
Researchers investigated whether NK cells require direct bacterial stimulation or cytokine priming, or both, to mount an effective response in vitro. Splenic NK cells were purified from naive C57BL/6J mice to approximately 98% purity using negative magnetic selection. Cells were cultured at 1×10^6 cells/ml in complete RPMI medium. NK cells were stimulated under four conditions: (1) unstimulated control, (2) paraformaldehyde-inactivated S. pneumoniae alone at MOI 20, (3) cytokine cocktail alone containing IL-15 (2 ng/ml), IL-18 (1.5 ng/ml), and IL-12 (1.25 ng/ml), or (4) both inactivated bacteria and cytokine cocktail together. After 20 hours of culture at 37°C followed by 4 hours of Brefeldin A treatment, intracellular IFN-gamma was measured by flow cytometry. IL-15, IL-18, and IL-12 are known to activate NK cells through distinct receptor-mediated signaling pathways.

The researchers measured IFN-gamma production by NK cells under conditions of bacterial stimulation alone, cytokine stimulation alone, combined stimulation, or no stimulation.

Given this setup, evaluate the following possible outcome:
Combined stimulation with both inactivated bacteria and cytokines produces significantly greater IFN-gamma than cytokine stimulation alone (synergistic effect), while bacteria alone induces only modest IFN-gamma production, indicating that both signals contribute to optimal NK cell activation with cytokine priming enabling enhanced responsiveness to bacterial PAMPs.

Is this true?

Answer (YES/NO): NO